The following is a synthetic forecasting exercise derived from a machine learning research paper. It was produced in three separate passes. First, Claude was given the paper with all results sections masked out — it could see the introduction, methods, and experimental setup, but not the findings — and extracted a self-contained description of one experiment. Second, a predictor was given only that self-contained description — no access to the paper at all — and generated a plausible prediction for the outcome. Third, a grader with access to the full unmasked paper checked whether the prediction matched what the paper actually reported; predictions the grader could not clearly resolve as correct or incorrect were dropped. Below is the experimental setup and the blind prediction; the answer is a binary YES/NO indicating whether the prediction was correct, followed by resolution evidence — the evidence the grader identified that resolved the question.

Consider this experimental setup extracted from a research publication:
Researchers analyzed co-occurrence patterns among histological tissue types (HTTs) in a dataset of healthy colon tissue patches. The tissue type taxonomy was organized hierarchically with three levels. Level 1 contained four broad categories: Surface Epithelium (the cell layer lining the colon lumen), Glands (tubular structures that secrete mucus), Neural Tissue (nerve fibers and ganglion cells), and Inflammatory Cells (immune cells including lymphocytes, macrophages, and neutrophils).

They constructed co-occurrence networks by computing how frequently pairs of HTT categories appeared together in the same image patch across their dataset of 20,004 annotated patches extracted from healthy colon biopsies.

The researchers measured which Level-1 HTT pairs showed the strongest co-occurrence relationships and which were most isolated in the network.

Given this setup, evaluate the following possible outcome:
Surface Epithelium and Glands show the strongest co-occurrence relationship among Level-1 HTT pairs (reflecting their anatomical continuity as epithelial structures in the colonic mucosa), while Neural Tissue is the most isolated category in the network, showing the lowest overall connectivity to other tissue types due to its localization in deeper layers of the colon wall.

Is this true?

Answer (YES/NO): NO